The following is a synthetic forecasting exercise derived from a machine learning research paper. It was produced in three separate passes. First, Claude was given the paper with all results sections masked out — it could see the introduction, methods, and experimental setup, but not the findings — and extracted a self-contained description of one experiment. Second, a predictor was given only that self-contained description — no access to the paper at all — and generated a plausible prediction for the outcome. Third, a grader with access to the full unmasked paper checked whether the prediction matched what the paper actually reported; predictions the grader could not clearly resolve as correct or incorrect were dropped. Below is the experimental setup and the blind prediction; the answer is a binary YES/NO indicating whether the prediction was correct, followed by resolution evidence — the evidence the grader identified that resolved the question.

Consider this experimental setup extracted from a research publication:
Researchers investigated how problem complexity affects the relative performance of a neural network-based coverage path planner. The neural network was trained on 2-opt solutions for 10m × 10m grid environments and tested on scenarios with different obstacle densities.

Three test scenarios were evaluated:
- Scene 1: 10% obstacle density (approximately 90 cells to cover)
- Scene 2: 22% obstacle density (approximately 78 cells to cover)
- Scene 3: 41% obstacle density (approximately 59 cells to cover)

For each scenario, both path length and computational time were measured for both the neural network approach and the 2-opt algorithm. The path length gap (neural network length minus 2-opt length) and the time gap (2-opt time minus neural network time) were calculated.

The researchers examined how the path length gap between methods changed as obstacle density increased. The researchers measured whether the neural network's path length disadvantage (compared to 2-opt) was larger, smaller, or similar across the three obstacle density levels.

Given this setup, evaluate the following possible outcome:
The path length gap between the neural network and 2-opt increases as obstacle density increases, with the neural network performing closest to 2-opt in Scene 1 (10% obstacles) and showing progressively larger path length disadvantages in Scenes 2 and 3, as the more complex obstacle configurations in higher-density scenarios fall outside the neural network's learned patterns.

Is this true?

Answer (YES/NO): NO